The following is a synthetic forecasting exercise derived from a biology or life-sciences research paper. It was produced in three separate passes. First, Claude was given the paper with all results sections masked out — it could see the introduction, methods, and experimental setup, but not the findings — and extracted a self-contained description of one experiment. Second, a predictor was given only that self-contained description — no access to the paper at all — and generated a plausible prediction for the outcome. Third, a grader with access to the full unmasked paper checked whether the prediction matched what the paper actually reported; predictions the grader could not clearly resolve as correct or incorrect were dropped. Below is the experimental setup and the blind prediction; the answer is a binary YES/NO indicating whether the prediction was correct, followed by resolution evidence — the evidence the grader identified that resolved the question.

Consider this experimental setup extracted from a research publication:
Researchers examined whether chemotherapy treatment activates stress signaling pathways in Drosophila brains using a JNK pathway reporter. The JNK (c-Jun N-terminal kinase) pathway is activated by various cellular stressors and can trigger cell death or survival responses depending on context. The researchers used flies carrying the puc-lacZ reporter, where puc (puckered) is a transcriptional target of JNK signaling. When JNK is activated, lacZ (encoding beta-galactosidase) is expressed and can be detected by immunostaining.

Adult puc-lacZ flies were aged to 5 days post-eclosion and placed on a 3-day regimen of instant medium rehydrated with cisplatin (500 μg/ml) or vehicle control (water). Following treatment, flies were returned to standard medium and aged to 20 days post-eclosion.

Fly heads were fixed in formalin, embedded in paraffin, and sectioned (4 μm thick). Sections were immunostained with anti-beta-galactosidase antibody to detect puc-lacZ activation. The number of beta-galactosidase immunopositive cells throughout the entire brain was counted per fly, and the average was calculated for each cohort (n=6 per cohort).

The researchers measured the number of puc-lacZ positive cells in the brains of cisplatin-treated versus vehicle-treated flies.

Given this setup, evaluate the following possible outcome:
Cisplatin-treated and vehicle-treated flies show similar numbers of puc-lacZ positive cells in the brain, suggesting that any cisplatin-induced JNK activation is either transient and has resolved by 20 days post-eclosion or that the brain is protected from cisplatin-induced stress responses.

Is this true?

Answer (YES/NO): NO